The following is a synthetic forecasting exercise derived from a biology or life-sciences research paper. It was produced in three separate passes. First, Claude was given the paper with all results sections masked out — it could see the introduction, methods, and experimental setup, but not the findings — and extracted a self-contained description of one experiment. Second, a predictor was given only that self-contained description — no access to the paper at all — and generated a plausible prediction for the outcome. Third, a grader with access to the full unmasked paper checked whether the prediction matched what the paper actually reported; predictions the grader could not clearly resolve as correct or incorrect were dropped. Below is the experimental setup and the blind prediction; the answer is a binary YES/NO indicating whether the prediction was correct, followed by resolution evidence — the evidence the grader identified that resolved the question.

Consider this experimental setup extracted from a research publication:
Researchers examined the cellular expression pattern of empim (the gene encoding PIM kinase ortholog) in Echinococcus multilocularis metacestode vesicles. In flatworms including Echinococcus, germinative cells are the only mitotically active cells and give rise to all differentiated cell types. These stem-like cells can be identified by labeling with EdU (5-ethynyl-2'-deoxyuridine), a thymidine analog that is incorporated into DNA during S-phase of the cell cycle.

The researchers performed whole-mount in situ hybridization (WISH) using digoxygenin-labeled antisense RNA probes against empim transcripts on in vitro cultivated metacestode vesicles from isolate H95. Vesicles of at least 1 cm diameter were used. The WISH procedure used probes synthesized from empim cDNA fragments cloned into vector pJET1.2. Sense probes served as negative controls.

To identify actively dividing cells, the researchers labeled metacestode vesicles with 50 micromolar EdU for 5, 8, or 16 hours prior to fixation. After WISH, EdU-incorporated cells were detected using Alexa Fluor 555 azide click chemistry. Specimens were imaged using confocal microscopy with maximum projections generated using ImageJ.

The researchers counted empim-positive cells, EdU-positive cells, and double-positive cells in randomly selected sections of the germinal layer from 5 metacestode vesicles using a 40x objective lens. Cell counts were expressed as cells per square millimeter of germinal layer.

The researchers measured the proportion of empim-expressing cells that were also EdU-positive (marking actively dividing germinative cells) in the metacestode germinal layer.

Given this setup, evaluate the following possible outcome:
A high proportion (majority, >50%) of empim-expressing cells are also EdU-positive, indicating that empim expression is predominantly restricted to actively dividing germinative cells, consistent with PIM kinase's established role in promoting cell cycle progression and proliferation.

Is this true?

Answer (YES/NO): NO